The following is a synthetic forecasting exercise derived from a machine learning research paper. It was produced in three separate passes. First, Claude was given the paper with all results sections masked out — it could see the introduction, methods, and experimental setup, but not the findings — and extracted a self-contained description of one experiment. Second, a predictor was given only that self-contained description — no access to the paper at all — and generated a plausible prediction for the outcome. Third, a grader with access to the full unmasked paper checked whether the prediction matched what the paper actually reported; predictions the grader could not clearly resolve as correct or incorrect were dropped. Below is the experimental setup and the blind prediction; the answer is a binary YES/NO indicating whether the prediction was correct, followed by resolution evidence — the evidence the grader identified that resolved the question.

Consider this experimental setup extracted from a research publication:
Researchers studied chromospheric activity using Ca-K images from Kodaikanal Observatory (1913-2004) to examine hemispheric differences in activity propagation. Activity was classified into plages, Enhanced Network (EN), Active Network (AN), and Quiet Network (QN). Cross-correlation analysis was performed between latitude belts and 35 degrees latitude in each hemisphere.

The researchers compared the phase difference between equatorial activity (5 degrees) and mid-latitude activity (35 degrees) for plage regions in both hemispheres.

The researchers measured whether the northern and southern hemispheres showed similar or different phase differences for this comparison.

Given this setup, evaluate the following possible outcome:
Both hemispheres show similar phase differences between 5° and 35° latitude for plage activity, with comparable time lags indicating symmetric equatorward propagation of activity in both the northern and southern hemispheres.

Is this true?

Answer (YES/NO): NO